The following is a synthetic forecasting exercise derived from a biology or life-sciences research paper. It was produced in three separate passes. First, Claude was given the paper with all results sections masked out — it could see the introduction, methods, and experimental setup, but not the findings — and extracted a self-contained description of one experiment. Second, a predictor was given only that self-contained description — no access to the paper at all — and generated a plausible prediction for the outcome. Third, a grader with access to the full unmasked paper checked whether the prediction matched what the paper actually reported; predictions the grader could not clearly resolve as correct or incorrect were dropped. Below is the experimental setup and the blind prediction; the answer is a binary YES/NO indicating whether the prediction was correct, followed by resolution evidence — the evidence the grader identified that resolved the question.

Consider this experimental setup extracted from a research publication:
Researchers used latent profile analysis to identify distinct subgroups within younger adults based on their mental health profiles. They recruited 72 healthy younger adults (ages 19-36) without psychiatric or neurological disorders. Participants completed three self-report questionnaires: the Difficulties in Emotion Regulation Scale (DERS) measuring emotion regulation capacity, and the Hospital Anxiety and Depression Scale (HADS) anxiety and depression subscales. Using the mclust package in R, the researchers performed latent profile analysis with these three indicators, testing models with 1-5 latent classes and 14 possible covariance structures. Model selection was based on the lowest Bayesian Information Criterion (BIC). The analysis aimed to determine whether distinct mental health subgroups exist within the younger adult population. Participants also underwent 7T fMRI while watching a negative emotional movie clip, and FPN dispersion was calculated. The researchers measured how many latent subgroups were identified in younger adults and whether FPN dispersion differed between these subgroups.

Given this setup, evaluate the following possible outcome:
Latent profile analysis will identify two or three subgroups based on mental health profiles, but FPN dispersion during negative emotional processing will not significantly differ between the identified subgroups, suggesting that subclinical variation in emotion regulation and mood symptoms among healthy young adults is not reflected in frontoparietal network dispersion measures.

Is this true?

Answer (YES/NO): YES